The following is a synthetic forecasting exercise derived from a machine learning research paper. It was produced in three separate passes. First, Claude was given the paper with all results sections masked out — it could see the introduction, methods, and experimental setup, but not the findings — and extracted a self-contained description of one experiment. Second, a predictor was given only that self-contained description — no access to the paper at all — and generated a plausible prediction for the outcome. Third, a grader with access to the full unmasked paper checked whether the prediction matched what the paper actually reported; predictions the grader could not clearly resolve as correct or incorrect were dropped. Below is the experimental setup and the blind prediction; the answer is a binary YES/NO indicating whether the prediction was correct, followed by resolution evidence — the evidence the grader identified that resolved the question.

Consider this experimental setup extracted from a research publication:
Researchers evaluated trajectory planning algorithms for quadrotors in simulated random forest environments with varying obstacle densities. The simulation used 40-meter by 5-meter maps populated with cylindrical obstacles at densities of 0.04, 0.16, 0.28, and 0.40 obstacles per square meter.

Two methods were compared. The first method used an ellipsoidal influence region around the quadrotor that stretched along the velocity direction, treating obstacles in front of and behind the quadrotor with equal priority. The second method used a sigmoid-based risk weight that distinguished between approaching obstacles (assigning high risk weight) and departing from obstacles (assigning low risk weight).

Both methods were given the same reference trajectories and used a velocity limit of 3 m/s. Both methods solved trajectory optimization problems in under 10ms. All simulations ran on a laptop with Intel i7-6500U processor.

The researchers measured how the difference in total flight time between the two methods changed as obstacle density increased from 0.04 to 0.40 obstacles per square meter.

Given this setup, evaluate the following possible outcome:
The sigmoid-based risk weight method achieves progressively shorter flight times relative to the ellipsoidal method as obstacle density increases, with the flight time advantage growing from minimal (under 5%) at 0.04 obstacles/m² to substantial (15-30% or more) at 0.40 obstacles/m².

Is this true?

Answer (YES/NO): NO